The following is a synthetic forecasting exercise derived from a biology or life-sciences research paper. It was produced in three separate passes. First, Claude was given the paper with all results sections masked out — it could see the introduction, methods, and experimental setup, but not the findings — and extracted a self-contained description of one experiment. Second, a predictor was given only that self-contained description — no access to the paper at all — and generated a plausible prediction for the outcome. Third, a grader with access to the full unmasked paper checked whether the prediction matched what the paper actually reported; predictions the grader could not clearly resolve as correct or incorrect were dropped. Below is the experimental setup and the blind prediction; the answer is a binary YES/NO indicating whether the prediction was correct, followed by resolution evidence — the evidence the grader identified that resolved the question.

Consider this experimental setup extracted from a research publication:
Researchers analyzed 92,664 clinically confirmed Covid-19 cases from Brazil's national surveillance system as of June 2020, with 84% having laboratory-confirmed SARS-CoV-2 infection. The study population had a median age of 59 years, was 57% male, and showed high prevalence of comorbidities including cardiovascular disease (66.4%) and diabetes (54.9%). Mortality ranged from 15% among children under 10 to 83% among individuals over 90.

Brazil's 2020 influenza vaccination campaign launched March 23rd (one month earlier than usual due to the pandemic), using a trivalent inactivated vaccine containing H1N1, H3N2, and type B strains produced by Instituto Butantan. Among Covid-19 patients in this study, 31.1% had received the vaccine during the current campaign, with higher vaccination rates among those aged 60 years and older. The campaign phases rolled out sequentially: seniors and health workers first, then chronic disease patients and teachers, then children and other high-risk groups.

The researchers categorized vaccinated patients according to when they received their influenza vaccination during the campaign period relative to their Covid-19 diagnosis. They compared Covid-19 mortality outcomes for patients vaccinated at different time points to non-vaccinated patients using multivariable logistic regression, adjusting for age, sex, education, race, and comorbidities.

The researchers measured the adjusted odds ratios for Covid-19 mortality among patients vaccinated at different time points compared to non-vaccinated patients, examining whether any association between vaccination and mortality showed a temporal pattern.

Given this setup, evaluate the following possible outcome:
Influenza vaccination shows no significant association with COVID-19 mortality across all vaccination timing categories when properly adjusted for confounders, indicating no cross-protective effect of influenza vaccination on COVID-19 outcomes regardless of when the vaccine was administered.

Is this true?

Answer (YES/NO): NO